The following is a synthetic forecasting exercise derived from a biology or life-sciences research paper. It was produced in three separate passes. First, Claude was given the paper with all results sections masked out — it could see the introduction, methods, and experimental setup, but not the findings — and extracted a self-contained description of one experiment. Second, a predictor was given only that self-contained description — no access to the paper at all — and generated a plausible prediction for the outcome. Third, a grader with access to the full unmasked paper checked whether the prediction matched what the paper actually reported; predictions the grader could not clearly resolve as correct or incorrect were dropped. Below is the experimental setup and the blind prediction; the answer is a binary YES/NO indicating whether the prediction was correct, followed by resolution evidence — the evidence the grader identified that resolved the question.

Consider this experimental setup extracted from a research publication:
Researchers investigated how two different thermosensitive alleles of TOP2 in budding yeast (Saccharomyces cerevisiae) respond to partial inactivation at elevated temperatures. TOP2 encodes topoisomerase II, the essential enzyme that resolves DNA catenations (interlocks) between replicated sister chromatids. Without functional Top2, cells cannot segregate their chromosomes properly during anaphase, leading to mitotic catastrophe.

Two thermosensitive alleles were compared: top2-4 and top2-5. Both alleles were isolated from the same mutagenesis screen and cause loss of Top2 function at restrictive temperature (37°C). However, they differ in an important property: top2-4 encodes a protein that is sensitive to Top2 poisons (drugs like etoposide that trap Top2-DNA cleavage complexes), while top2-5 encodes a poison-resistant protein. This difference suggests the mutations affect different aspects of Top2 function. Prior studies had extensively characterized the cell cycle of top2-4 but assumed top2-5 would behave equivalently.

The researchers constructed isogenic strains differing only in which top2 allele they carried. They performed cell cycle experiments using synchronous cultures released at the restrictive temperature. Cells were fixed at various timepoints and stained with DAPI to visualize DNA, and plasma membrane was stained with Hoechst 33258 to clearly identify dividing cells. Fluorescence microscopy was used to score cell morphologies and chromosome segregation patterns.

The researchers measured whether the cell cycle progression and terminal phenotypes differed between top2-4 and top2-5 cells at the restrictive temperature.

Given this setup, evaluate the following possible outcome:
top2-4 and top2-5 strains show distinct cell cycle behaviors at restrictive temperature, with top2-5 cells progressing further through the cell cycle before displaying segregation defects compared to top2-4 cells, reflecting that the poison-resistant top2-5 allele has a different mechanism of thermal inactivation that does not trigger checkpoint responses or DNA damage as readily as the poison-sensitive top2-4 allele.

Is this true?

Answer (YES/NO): NO